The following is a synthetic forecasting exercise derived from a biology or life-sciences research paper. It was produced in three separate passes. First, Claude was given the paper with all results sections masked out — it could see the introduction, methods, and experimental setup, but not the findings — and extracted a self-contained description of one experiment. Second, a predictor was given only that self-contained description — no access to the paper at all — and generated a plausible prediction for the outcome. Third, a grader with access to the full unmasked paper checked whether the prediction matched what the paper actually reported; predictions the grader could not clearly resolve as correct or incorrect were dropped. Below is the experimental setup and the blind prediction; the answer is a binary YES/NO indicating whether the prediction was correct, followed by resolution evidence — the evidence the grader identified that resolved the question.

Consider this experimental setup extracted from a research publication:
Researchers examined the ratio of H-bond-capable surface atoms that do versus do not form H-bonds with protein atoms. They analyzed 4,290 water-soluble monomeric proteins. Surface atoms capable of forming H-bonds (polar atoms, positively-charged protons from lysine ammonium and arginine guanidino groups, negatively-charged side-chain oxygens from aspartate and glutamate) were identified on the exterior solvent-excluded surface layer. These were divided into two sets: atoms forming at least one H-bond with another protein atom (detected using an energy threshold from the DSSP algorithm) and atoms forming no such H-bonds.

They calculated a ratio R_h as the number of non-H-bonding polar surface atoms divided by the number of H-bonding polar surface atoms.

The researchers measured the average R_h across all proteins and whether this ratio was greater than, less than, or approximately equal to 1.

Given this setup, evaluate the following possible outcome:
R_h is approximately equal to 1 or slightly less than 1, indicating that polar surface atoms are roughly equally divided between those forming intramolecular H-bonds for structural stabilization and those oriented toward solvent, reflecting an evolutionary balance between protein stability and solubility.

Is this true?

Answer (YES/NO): NO